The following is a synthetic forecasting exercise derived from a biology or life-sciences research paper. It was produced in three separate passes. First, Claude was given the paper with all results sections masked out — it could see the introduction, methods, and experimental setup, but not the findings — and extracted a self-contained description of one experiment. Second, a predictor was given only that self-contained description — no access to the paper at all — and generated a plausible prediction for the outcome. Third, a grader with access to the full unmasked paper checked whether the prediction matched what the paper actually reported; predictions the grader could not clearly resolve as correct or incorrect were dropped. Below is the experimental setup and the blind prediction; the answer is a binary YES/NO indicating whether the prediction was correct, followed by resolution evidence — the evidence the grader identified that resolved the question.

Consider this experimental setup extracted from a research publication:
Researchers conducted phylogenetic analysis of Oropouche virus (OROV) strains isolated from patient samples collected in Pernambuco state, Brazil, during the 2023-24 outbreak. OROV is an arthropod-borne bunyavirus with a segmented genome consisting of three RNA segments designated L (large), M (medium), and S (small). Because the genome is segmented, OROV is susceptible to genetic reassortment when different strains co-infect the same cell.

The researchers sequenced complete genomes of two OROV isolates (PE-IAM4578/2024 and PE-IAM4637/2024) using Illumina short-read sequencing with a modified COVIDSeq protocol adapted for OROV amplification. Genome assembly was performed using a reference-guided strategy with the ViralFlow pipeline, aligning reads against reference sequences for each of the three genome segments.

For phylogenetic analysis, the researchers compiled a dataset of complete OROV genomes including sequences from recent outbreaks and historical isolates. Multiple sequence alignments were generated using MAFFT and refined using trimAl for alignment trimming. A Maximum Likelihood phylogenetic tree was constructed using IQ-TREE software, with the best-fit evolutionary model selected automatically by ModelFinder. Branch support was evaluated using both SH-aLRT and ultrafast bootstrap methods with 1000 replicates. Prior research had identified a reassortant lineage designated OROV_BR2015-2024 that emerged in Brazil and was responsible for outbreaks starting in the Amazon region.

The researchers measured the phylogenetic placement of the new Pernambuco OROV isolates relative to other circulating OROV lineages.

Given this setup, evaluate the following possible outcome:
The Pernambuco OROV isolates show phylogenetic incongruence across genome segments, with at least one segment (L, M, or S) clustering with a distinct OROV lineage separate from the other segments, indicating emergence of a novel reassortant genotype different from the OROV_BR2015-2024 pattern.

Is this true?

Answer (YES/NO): NO